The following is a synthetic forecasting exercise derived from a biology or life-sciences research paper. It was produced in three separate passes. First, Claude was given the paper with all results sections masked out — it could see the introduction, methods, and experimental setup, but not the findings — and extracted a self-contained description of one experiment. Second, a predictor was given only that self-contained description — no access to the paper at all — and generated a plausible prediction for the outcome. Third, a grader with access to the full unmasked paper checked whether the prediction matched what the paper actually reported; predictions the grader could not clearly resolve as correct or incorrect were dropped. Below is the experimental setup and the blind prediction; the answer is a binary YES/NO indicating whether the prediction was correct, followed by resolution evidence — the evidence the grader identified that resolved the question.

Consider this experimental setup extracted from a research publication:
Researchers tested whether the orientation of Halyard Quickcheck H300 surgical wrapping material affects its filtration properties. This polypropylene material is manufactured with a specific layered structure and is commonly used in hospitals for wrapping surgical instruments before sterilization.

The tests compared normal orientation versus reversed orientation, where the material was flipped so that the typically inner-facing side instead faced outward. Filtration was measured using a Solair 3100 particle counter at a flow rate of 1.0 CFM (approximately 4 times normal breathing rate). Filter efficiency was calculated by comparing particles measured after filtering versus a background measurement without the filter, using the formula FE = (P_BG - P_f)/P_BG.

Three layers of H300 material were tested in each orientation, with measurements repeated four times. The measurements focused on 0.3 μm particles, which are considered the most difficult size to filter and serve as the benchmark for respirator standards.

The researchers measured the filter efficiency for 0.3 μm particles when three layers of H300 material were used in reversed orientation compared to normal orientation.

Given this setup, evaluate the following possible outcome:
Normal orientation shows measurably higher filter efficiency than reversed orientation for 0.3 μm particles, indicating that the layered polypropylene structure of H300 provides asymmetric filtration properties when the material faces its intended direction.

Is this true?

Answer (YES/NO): NO